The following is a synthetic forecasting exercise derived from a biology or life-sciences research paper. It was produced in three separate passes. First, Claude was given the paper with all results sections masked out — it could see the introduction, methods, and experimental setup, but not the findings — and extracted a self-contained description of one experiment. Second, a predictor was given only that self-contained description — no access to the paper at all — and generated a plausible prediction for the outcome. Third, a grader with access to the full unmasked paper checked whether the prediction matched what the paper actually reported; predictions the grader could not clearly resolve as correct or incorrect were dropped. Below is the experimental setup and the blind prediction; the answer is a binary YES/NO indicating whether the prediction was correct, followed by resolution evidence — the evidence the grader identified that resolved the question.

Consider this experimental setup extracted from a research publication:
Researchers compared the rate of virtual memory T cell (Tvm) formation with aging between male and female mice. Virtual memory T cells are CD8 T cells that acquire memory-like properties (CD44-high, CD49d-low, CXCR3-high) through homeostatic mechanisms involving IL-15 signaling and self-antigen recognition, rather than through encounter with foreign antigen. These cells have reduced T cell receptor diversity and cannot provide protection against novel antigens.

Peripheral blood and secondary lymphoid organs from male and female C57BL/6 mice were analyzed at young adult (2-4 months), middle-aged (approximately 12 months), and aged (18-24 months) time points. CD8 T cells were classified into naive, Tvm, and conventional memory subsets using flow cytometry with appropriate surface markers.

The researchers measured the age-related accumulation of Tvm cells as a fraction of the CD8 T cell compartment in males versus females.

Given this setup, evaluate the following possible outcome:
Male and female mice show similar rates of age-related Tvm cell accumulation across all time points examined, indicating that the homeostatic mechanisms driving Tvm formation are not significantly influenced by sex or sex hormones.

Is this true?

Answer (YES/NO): NO